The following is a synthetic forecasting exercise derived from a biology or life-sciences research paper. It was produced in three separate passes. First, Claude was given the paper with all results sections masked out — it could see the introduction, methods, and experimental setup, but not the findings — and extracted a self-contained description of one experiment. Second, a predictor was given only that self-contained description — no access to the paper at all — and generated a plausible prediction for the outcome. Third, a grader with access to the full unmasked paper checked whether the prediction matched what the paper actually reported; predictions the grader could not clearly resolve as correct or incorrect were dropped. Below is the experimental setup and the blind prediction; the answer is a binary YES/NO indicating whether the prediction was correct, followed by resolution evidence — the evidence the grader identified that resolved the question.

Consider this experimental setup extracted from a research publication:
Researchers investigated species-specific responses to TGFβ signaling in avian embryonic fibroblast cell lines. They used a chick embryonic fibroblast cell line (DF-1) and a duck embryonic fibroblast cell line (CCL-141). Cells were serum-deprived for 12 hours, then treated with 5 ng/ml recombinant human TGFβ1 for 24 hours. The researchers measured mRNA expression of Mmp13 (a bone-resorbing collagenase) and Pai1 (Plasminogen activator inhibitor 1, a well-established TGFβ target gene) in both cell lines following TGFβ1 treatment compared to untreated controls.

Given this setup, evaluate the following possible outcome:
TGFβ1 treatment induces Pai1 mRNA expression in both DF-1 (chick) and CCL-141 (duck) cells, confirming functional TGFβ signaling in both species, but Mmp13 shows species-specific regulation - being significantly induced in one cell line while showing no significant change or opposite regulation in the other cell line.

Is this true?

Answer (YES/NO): NO